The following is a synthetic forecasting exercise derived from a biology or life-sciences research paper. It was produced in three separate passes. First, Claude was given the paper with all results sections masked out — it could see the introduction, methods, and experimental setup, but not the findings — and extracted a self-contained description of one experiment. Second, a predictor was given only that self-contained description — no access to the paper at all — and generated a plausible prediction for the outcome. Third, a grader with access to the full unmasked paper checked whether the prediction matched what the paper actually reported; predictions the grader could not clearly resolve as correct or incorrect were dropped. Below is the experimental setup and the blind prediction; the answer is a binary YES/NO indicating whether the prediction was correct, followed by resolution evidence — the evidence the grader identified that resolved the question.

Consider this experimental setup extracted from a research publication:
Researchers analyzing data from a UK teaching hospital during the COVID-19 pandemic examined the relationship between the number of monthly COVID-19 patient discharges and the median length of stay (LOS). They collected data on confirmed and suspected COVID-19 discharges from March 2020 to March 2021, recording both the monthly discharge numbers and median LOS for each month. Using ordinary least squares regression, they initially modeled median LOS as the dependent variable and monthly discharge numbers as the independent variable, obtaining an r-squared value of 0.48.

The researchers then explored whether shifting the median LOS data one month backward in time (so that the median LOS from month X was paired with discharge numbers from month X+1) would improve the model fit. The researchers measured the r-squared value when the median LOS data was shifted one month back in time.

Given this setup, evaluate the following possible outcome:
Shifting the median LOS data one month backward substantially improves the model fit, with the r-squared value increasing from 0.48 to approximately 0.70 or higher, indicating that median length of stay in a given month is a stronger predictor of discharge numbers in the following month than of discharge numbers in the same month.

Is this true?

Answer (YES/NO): NO